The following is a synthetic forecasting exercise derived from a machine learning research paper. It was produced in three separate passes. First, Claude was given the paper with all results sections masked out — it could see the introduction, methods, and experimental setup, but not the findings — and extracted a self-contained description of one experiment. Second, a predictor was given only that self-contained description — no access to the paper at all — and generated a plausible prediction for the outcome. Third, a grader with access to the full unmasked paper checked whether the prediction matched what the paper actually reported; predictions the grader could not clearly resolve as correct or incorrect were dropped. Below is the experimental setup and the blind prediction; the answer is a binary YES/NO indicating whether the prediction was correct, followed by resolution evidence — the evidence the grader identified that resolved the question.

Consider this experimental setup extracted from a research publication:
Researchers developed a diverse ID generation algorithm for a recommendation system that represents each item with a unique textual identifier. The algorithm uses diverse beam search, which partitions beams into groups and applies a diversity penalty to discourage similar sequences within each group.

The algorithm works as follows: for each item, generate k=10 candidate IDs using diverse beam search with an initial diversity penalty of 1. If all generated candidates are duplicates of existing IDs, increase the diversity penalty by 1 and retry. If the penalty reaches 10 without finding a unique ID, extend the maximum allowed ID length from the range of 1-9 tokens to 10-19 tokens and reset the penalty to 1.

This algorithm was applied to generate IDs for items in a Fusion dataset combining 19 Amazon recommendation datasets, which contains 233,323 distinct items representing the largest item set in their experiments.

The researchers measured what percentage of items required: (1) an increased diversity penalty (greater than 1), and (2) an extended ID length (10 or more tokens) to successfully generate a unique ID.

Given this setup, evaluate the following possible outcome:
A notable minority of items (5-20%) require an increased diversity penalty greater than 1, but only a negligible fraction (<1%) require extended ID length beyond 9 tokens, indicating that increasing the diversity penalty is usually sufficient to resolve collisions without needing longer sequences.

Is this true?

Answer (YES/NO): NO